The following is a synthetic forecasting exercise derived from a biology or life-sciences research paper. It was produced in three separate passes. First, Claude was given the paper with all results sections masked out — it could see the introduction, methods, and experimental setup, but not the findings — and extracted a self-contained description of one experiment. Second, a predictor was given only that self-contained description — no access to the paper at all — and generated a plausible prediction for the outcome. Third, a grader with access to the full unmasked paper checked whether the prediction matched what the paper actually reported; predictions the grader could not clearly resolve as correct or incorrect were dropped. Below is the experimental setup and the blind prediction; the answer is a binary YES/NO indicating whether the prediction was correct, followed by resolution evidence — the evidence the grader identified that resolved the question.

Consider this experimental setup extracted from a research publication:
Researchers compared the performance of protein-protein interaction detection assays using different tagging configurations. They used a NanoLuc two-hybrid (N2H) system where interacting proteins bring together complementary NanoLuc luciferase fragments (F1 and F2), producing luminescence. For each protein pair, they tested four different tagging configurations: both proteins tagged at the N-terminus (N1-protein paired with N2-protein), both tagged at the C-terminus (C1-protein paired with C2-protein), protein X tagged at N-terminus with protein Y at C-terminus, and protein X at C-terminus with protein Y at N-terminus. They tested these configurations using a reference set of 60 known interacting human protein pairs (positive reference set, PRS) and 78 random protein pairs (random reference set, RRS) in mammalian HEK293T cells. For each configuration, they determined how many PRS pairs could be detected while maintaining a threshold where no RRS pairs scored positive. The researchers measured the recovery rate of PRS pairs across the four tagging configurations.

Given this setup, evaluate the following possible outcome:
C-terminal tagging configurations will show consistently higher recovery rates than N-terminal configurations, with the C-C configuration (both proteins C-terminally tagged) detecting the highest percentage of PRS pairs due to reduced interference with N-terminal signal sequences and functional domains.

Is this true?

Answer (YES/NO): NO